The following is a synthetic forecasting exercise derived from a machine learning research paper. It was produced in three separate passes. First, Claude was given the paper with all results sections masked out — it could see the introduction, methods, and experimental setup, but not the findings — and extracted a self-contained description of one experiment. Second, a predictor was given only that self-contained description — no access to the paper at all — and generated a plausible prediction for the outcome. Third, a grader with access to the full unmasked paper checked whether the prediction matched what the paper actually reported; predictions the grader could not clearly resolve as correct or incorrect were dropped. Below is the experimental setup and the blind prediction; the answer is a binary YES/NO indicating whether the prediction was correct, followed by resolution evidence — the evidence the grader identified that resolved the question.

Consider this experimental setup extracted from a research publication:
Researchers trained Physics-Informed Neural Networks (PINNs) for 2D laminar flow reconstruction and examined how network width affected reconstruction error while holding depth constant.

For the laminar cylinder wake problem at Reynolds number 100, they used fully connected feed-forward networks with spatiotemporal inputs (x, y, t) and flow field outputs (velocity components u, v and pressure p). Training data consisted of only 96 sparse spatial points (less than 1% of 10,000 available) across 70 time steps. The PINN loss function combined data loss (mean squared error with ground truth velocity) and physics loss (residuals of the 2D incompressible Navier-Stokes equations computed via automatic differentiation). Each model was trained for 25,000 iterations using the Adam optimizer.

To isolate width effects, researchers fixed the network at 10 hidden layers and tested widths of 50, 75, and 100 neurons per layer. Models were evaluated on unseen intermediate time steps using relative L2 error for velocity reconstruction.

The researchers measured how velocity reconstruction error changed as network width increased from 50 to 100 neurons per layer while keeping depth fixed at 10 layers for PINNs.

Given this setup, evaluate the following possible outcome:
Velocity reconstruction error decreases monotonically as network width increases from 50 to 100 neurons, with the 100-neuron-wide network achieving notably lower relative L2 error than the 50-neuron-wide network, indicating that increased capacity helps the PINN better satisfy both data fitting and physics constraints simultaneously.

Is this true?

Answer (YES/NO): YES